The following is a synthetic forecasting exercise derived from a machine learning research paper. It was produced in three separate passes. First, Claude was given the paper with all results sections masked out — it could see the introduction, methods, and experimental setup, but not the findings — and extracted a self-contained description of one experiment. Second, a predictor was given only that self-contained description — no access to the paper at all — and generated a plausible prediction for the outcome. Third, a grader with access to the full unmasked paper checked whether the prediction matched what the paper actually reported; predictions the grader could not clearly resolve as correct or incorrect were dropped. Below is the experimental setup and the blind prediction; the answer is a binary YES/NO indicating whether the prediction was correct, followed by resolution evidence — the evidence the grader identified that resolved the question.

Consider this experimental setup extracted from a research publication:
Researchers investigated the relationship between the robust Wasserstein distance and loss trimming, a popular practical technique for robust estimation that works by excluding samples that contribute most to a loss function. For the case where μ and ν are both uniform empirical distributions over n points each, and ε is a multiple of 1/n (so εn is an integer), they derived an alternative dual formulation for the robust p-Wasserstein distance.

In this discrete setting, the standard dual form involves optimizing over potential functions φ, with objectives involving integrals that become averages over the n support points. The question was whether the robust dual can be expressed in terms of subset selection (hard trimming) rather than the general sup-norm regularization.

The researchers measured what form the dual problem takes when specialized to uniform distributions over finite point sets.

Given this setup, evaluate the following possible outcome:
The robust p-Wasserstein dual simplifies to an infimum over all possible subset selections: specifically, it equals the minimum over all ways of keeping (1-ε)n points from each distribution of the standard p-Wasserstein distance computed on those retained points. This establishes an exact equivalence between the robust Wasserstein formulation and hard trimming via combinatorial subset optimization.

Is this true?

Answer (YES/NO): NO